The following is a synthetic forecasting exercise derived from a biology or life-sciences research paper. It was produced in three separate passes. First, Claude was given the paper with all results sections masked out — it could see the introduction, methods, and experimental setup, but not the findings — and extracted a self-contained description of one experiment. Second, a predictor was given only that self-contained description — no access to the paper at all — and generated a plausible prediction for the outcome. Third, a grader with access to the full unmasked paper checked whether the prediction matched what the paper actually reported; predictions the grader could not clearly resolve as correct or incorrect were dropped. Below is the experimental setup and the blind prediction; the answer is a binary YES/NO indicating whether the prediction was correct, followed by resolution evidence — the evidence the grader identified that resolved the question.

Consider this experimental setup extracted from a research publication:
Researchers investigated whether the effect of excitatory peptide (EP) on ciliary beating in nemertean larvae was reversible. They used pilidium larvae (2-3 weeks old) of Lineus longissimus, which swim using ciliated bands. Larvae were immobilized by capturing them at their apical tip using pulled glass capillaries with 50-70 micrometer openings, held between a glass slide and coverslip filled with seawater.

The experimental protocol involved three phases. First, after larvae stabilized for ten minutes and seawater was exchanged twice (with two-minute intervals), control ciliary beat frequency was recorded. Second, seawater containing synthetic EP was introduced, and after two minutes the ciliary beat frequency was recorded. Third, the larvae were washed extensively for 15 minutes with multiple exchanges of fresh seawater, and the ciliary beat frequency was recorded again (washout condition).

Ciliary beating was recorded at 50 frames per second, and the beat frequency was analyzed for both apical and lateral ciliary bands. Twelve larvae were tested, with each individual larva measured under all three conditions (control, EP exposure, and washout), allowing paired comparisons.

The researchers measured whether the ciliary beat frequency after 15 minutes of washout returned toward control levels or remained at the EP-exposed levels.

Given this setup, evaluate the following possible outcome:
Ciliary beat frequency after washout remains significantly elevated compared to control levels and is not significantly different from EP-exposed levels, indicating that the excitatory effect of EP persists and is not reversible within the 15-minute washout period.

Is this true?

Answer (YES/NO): NO